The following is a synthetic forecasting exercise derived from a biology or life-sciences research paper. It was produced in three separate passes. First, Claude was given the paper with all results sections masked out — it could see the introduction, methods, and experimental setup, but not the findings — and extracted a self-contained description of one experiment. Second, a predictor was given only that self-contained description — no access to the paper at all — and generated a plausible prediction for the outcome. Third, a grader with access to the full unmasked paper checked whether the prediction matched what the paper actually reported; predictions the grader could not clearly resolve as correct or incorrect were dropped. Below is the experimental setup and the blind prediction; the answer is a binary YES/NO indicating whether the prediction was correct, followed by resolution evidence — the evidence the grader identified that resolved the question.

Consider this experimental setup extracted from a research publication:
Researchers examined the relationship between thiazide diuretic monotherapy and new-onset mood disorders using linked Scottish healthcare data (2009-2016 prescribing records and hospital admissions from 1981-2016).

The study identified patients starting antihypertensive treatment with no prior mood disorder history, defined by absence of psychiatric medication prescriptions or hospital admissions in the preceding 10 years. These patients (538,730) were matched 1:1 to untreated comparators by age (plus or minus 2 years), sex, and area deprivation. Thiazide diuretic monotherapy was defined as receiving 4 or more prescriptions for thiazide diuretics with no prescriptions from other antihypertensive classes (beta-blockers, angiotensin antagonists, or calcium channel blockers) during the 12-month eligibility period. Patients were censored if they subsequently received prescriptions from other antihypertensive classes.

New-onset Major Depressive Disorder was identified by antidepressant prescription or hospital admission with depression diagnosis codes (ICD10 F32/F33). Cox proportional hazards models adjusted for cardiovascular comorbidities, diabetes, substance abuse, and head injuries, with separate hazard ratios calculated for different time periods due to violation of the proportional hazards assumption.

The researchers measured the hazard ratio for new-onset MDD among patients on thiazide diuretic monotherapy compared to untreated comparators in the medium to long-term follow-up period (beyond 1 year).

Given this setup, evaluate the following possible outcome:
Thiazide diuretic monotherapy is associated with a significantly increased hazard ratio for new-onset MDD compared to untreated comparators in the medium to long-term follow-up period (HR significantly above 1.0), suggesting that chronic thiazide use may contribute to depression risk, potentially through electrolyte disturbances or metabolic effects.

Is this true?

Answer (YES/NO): NO